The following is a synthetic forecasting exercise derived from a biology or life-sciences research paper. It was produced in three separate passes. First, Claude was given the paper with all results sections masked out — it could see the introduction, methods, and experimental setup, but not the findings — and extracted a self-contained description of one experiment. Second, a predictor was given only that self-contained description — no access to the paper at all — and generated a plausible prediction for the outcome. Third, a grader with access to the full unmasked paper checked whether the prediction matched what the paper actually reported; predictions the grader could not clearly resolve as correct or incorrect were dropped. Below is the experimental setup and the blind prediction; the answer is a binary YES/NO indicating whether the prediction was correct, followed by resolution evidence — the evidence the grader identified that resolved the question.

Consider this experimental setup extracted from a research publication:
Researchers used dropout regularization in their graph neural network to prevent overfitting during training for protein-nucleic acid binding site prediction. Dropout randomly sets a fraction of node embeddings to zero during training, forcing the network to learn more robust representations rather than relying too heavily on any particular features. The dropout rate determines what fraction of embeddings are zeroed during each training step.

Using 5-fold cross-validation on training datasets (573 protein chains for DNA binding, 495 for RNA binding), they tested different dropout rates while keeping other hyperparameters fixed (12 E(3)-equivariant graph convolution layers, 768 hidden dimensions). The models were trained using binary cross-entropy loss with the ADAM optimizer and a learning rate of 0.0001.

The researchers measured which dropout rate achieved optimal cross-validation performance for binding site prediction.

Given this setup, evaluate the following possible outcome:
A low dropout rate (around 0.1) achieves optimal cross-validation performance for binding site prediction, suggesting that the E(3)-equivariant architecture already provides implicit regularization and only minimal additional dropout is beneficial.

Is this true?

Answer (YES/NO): YES